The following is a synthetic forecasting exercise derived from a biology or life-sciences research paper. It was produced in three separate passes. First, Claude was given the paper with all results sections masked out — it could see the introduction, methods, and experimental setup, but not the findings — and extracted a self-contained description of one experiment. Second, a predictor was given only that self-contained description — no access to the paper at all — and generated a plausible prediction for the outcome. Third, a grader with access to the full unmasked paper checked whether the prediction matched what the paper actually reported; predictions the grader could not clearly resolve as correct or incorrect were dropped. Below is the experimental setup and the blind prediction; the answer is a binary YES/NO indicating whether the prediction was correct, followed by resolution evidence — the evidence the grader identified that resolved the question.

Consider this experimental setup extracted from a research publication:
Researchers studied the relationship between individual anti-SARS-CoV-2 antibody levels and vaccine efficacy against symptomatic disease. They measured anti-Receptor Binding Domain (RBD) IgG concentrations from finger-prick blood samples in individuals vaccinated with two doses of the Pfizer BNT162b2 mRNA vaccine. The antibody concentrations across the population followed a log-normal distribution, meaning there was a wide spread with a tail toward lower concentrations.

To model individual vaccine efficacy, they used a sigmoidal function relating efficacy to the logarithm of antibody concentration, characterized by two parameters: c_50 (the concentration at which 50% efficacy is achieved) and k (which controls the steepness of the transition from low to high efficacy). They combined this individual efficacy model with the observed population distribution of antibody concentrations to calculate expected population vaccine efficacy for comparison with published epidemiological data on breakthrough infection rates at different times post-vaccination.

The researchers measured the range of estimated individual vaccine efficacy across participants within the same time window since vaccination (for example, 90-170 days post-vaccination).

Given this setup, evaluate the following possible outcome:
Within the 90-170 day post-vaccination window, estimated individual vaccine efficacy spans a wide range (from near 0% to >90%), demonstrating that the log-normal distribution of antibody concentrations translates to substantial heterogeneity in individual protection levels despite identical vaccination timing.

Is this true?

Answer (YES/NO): NO